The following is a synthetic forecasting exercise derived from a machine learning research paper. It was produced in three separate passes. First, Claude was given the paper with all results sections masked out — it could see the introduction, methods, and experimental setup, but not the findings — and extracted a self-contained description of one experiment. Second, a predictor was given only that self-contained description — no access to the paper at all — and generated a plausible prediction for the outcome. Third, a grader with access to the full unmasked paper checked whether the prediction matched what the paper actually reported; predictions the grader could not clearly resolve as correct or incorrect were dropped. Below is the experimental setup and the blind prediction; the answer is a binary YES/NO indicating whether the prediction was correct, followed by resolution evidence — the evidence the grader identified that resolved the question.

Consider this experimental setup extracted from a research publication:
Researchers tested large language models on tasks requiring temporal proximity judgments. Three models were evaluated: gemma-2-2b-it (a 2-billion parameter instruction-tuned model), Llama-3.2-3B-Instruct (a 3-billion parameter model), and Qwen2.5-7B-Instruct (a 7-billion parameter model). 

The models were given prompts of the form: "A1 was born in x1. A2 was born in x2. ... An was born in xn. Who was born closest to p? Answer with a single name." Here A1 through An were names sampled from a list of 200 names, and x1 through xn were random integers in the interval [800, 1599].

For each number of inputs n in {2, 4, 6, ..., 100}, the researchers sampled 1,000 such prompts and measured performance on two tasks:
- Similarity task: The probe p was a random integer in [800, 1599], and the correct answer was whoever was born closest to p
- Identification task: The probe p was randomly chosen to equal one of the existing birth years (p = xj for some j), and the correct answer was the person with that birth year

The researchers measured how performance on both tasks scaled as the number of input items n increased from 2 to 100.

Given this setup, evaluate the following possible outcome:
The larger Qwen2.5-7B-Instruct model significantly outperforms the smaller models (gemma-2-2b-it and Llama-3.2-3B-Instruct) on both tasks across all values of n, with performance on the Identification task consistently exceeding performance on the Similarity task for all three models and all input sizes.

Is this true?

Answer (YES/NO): NO